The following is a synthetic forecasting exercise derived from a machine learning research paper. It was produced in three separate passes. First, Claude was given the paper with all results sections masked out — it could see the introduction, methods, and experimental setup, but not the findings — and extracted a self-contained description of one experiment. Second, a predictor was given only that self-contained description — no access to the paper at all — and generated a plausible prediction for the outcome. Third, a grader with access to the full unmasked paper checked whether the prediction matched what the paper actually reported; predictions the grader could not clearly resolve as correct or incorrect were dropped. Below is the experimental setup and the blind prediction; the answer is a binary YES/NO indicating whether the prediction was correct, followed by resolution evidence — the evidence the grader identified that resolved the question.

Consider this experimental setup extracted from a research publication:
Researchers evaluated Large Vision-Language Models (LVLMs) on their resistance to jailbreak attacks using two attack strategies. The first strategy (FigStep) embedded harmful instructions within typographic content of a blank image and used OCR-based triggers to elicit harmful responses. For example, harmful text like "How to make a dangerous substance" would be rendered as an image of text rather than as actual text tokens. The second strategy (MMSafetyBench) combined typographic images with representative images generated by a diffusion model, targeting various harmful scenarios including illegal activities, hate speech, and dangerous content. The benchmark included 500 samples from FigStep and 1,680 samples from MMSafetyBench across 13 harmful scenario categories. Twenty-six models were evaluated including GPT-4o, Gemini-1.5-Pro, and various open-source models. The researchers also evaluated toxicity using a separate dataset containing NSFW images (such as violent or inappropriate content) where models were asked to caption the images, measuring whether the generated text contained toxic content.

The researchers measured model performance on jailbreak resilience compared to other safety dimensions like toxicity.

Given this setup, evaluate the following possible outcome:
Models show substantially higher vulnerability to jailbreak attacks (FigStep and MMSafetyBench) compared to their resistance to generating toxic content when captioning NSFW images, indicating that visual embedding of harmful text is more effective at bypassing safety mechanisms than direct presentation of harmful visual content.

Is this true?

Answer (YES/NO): YES